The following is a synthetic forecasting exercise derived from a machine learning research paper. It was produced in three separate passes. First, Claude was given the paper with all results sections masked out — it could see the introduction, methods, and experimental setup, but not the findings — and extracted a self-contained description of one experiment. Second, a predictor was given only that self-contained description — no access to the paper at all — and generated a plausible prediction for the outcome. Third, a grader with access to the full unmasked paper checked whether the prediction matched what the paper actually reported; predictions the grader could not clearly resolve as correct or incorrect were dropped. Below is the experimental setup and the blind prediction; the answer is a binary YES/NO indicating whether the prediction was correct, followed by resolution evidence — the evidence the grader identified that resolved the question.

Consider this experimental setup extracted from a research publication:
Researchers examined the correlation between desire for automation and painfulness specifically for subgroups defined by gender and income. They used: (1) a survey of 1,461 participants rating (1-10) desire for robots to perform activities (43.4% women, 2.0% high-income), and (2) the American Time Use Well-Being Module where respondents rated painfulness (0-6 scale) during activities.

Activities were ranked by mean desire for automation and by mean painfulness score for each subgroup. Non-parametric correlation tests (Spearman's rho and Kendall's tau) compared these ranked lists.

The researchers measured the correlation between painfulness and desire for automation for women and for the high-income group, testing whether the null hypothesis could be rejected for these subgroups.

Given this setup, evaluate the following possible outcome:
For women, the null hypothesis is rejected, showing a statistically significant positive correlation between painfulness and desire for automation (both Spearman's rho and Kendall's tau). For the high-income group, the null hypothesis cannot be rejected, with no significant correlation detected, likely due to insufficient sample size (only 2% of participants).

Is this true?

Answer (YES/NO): NO